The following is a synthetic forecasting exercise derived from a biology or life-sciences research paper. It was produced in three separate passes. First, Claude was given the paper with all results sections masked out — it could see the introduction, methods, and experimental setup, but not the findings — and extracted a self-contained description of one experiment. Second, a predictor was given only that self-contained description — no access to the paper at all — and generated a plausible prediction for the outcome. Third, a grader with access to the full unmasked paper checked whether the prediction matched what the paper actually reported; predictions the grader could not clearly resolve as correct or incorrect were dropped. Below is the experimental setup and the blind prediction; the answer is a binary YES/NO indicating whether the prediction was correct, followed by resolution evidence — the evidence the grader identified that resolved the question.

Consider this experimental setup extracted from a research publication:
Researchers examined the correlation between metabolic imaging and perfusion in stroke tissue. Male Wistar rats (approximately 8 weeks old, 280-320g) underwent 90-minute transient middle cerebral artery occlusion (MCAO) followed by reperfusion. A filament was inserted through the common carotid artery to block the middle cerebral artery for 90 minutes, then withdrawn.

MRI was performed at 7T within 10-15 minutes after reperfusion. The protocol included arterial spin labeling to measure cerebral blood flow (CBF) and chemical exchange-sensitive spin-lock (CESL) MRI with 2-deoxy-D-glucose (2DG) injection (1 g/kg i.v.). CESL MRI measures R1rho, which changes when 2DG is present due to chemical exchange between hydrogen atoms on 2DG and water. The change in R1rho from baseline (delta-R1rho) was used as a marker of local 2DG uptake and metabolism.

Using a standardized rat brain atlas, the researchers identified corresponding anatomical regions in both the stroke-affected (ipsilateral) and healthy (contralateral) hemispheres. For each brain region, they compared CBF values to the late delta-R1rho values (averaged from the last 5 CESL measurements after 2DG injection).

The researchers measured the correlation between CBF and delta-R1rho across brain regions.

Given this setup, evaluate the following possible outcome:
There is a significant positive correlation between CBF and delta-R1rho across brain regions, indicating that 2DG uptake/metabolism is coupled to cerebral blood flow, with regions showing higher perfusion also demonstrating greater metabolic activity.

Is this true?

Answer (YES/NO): NO